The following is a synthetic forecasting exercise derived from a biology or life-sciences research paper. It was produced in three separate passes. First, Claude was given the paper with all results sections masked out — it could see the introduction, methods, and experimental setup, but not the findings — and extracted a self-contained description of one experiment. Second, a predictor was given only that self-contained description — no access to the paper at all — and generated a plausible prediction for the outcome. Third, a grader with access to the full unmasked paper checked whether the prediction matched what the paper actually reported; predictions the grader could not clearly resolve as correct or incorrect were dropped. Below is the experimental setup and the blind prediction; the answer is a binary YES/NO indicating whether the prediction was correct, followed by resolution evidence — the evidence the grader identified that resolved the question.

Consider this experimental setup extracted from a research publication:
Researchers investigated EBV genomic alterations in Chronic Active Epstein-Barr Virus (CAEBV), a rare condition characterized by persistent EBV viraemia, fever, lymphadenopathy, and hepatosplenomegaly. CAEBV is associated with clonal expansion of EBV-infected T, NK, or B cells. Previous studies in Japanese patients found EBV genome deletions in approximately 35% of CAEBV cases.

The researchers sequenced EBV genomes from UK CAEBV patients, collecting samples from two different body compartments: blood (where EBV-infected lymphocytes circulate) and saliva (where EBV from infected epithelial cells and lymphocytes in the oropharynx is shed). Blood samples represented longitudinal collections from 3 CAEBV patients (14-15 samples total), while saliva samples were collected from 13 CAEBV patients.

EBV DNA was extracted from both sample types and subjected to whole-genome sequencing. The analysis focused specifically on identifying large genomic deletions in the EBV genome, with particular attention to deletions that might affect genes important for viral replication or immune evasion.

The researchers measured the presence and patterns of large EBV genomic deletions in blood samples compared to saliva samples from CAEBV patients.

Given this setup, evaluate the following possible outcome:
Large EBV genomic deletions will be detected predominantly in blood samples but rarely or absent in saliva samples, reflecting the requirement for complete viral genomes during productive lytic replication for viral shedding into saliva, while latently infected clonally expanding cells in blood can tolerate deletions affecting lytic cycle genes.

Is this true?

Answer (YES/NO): YES